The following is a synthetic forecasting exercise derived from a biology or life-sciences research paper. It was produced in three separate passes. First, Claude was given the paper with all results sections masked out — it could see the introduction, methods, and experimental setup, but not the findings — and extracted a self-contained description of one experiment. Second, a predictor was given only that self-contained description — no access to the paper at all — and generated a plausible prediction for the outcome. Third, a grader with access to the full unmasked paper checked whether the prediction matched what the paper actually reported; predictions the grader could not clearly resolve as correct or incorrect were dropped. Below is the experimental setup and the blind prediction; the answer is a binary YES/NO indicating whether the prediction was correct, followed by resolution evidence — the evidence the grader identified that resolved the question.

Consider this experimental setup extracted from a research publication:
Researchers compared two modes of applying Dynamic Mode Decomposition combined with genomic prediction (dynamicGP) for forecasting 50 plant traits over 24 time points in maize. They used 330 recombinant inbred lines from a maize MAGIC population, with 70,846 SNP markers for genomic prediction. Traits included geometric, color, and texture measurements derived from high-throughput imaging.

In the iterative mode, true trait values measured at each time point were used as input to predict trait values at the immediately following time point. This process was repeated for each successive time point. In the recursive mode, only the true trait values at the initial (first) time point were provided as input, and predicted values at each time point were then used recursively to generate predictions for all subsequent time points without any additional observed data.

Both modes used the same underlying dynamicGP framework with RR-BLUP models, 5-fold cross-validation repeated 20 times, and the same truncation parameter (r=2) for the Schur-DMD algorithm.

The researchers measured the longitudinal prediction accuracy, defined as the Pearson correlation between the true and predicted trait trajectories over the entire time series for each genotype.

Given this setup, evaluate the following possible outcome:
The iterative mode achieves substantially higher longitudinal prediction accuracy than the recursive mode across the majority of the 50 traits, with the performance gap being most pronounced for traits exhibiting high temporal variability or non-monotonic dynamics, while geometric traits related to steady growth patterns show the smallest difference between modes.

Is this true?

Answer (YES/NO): NO